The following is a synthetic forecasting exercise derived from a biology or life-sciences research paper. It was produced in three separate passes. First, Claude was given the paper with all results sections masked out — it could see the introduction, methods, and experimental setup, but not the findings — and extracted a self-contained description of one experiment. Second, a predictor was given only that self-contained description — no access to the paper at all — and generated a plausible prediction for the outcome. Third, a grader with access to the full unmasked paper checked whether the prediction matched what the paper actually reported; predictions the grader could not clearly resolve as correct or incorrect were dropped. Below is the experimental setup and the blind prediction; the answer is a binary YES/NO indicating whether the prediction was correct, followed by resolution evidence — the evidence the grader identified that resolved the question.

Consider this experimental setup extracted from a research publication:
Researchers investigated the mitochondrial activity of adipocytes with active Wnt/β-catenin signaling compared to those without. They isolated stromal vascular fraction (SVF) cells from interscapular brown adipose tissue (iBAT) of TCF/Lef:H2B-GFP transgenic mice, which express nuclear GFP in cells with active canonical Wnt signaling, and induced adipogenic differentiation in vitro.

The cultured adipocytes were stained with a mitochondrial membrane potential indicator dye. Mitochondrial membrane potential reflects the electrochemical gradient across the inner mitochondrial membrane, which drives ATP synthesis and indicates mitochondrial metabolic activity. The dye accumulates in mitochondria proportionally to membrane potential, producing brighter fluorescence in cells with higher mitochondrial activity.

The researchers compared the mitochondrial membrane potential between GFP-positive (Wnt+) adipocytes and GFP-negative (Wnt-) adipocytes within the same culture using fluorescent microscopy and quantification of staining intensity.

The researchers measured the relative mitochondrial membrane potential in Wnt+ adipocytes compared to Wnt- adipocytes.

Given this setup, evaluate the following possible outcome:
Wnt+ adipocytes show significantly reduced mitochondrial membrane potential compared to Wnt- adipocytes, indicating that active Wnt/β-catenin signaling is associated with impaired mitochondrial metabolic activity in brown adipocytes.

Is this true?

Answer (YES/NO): NO